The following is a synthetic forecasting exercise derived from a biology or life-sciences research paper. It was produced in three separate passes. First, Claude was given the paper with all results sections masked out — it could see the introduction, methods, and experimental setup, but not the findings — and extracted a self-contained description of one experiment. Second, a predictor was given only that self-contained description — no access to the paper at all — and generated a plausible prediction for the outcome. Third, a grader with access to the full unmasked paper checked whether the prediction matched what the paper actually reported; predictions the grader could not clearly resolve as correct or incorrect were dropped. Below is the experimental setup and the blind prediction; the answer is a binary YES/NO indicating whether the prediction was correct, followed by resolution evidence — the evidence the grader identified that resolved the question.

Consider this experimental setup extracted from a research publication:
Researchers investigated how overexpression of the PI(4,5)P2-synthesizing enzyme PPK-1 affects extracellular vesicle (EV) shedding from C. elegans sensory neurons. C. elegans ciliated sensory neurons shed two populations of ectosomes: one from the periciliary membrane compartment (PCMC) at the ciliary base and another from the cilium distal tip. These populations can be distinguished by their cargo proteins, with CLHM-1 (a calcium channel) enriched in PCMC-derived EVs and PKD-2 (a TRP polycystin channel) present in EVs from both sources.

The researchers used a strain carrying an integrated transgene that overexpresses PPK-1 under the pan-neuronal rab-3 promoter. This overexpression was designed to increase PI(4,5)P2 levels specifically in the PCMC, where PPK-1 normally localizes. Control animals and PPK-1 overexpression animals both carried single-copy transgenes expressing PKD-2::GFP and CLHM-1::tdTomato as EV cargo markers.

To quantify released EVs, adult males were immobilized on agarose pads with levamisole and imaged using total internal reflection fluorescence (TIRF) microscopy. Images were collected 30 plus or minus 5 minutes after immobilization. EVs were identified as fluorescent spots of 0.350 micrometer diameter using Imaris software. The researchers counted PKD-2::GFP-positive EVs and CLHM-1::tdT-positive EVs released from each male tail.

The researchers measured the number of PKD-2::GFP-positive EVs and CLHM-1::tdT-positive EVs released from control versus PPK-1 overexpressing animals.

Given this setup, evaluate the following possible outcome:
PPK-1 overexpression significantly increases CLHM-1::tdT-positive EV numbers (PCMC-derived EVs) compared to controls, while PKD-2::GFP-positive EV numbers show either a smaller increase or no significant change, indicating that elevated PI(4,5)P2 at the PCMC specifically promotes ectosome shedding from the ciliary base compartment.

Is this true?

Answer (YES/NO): NO